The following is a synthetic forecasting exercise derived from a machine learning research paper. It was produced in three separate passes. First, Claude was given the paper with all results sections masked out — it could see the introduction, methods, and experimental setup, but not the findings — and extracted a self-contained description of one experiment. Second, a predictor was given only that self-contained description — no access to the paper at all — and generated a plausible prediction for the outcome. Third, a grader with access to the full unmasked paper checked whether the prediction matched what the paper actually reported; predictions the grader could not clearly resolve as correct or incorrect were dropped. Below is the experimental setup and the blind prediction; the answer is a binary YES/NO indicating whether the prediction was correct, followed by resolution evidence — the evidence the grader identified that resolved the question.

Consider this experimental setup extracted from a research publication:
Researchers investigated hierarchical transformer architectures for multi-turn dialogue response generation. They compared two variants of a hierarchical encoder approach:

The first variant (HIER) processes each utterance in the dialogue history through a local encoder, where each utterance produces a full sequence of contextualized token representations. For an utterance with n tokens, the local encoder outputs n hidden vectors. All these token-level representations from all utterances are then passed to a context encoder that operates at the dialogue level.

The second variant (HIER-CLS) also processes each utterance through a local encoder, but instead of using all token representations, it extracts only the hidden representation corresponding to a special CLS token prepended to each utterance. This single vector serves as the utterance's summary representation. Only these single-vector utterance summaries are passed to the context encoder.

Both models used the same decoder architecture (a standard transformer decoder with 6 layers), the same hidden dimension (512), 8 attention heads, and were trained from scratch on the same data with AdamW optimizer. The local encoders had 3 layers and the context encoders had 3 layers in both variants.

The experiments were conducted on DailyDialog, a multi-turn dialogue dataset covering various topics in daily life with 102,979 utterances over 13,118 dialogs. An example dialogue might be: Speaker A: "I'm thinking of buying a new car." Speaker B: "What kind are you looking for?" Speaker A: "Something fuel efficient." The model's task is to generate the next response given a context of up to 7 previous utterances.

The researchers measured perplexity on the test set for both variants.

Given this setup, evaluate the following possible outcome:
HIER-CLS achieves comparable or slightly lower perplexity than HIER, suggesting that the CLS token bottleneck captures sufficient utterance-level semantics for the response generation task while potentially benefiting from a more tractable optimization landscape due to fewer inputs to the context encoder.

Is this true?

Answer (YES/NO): NO